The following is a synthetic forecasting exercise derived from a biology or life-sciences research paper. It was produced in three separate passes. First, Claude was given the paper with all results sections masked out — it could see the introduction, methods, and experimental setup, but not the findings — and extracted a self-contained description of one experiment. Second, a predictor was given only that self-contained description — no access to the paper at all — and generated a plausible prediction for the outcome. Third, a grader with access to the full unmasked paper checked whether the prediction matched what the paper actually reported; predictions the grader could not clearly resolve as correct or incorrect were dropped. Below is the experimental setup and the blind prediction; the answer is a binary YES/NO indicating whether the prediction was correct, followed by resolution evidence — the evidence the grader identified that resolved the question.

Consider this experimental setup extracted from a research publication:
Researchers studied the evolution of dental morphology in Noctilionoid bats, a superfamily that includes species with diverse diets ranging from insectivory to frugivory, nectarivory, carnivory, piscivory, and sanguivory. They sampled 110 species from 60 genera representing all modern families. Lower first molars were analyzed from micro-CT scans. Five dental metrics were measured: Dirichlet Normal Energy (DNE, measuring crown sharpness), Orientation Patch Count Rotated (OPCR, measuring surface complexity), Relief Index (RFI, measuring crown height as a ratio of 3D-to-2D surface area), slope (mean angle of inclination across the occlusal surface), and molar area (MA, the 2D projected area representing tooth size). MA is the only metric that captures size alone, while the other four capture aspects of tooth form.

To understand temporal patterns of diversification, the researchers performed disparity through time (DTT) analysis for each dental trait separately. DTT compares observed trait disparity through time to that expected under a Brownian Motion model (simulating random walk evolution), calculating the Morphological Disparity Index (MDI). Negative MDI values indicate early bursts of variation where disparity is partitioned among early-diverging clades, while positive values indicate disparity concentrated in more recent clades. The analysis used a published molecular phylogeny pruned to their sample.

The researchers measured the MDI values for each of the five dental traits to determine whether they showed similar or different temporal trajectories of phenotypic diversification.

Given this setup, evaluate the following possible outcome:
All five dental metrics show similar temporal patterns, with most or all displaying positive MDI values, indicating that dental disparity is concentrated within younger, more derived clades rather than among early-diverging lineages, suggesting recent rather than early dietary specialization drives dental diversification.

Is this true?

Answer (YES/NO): NO